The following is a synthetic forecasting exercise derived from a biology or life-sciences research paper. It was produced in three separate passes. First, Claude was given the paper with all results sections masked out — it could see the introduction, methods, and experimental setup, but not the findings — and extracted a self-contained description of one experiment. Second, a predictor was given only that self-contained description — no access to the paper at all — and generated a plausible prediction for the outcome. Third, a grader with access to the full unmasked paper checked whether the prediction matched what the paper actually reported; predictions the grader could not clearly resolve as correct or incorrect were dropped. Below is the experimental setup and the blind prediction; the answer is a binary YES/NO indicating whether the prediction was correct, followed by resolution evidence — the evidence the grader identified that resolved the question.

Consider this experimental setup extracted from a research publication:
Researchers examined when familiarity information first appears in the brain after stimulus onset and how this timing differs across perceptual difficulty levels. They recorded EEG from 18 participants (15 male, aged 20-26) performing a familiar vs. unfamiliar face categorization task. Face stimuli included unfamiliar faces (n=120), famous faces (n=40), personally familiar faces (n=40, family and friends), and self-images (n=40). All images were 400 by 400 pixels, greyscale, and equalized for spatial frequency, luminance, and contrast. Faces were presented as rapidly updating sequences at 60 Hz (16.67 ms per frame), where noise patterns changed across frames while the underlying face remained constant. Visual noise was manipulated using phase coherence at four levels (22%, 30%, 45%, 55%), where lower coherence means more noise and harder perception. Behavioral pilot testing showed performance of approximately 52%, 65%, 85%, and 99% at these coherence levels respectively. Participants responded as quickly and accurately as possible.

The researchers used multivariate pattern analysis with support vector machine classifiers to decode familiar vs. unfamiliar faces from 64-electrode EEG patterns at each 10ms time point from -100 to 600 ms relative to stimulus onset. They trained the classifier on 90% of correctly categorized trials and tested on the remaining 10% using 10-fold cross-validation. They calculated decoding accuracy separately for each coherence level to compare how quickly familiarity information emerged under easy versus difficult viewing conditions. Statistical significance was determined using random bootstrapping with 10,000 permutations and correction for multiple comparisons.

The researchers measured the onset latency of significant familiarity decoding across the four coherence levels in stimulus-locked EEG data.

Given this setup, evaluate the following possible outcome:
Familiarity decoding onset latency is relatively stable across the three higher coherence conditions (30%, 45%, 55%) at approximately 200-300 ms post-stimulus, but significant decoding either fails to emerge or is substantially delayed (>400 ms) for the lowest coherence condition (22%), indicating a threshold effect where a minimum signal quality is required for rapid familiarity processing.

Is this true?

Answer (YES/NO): NO